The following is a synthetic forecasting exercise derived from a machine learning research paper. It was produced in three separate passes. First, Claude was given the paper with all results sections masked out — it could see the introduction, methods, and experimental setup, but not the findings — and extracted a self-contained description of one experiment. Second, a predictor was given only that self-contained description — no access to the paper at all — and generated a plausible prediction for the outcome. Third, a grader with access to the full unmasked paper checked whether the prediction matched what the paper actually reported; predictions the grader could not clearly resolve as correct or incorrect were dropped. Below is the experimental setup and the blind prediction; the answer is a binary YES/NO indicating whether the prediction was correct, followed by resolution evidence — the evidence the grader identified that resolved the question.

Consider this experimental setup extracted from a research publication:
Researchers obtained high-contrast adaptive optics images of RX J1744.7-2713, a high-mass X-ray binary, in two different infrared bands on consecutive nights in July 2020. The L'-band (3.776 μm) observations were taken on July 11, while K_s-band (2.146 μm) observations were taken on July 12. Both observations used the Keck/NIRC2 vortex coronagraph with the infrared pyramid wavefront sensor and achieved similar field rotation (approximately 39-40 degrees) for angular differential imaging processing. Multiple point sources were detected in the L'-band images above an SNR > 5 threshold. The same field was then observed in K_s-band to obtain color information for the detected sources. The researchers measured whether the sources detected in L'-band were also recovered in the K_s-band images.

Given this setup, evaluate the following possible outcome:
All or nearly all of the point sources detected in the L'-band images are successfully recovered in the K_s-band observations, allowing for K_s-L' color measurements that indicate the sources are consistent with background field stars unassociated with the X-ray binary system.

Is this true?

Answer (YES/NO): NO